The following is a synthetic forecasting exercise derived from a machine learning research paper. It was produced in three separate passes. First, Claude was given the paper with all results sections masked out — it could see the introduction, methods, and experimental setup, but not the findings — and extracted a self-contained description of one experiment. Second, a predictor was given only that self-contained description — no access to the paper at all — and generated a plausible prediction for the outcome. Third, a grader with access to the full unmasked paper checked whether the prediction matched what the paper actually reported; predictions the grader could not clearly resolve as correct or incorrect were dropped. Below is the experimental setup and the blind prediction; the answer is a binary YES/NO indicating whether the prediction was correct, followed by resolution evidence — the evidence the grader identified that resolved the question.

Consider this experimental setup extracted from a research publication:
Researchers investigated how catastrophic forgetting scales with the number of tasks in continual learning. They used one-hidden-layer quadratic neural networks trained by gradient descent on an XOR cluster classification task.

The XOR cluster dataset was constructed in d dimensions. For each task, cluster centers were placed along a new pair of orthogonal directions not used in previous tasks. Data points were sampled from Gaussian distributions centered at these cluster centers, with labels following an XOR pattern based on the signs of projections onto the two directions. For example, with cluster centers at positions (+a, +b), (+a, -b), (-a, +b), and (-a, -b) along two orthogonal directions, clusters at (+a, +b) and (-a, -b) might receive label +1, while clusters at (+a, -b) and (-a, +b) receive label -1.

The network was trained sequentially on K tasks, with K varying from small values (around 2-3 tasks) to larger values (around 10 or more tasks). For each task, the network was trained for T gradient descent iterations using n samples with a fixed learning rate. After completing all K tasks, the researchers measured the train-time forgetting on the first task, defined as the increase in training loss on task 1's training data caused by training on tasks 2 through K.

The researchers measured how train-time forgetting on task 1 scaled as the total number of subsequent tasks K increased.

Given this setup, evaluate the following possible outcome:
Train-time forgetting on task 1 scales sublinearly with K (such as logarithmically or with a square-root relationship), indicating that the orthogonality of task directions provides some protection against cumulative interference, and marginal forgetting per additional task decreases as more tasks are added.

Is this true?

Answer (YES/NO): YES